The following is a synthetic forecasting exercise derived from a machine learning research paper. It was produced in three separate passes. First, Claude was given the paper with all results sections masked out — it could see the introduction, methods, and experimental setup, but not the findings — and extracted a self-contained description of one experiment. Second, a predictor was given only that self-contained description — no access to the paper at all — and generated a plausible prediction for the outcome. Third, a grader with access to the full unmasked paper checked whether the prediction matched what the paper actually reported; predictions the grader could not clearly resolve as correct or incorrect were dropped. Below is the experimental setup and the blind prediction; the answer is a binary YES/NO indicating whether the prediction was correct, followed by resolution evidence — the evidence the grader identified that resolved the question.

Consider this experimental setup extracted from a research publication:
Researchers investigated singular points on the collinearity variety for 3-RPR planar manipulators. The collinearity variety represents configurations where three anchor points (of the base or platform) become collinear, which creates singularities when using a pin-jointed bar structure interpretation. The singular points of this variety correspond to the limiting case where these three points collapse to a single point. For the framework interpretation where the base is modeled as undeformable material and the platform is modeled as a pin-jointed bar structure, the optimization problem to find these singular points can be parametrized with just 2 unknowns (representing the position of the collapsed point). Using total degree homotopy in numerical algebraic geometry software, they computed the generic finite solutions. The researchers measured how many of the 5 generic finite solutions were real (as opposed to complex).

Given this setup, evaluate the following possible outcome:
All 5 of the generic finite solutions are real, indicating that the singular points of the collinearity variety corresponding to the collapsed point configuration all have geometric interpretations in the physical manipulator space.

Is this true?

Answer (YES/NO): NO